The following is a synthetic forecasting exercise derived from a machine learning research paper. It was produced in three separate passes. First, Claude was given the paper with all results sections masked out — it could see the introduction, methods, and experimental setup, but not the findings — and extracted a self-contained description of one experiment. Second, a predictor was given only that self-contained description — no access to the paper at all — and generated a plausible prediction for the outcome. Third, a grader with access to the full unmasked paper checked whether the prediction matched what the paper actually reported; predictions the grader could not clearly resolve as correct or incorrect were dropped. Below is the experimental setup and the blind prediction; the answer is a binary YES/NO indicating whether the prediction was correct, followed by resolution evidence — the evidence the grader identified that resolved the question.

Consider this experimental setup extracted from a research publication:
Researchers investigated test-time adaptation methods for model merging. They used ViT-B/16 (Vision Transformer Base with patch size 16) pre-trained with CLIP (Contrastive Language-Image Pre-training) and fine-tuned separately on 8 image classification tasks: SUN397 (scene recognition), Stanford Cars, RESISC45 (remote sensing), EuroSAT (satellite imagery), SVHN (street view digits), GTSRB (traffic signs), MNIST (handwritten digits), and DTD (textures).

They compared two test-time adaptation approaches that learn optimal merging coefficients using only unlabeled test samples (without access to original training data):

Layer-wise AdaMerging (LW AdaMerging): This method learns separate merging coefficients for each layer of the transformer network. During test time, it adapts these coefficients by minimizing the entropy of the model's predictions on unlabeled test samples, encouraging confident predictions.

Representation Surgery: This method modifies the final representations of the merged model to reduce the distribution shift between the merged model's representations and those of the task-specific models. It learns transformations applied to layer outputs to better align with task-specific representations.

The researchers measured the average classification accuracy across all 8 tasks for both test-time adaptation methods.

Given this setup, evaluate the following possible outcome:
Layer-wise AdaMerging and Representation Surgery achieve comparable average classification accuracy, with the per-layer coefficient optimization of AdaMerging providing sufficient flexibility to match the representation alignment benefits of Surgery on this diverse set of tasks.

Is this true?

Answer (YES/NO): YES